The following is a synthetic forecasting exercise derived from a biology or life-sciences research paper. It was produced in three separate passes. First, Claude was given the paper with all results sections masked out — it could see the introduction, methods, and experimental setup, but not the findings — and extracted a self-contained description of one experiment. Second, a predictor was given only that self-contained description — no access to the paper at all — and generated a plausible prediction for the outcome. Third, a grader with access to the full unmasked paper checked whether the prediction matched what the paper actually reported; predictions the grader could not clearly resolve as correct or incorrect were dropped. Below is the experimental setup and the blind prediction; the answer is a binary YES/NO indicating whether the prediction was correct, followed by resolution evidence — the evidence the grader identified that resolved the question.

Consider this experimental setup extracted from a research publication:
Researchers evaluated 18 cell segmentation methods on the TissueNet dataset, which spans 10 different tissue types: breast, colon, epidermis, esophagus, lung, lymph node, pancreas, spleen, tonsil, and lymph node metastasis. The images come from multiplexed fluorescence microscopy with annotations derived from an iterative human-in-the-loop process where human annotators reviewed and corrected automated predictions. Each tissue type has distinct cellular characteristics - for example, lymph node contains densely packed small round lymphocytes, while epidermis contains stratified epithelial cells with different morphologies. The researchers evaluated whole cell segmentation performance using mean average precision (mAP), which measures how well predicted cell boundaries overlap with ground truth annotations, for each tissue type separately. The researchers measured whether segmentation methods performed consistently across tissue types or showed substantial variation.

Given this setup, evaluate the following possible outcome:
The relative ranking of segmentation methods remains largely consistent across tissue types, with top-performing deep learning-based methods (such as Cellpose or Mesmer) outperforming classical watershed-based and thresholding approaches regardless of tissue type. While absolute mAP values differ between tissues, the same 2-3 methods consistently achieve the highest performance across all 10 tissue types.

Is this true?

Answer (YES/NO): NO